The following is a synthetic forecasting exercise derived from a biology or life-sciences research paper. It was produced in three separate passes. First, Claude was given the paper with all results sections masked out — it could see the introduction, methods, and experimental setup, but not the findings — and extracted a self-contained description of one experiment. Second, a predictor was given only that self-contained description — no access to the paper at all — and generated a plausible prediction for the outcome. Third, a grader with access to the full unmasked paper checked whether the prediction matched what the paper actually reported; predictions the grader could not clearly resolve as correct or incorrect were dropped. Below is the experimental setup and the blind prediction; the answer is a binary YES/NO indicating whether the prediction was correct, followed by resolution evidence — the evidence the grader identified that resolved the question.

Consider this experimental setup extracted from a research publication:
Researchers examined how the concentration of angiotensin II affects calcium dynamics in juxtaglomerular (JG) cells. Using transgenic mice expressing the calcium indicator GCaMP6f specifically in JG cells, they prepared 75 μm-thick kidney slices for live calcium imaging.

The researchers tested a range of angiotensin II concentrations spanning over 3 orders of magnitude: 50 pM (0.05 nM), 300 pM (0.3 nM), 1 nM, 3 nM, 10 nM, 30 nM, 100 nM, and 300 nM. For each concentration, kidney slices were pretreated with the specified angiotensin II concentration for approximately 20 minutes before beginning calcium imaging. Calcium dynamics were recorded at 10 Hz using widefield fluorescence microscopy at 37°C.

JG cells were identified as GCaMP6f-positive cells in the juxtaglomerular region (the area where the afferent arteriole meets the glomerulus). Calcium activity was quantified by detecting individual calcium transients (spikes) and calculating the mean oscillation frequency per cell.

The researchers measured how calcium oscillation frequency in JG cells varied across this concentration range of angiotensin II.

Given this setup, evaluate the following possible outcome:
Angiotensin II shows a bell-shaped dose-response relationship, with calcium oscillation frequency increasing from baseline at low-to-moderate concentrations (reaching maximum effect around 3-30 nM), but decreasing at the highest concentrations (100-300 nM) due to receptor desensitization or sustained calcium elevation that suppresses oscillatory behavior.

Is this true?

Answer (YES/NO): NO